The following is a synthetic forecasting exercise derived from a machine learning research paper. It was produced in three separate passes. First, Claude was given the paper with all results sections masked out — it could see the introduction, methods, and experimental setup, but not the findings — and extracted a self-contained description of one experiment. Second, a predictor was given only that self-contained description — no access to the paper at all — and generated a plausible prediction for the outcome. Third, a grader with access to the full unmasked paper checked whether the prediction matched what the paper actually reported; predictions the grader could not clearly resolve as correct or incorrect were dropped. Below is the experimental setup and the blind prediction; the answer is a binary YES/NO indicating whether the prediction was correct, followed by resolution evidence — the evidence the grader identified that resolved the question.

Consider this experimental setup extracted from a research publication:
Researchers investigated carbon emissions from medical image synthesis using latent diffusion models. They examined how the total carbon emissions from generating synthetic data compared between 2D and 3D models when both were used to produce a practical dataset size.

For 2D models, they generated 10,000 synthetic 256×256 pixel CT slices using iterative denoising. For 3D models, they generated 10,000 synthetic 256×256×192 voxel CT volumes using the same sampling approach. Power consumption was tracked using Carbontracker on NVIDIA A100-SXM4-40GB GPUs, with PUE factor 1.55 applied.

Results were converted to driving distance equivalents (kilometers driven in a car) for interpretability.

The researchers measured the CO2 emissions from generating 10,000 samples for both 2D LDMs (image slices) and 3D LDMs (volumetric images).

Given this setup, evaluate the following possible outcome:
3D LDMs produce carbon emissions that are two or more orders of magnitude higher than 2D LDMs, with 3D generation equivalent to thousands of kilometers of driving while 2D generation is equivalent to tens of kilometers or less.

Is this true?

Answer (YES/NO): NO